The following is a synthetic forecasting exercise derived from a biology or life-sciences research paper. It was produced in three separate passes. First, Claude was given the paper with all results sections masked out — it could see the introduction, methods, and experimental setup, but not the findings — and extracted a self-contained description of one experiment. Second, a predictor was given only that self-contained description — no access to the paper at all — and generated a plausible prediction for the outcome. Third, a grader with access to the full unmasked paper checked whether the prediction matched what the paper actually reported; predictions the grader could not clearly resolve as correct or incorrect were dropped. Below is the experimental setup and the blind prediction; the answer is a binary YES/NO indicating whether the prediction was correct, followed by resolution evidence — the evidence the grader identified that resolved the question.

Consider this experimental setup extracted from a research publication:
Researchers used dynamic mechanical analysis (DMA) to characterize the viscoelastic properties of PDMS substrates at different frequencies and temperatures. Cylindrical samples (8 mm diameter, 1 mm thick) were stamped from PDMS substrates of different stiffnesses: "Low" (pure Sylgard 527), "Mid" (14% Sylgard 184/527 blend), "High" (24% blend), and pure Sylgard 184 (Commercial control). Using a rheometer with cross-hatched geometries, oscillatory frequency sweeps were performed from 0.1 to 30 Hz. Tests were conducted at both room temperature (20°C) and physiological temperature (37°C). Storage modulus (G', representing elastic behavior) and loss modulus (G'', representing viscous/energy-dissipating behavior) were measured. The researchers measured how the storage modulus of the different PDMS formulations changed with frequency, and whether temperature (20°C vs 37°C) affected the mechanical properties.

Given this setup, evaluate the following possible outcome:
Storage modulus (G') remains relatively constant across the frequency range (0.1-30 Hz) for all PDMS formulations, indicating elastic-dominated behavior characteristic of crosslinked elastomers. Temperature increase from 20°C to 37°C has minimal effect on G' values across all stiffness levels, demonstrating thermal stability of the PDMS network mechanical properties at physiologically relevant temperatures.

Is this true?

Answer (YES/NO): YES